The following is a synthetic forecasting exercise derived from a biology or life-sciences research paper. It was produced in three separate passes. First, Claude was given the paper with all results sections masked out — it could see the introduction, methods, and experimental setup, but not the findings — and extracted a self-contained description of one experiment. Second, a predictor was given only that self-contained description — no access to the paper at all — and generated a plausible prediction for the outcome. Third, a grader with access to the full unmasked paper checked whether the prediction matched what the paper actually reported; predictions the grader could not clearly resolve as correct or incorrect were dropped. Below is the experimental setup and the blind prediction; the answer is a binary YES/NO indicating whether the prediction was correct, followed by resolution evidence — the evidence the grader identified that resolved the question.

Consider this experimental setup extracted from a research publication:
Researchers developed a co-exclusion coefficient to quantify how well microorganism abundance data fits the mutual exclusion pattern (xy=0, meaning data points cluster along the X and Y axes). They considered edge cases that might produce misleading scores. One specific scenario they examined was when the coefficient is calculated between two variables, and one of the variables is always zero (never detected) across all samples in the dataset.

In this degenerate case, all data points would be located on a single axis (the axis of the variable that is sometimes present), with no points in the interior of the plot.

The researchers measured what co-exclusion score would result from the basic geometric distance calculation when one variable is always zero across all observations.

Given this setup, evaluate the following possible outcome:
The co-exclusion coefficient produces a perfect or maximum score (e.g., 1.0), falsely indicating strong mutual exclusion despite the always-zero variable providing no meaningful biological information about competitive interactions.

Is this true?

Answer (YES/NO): YES